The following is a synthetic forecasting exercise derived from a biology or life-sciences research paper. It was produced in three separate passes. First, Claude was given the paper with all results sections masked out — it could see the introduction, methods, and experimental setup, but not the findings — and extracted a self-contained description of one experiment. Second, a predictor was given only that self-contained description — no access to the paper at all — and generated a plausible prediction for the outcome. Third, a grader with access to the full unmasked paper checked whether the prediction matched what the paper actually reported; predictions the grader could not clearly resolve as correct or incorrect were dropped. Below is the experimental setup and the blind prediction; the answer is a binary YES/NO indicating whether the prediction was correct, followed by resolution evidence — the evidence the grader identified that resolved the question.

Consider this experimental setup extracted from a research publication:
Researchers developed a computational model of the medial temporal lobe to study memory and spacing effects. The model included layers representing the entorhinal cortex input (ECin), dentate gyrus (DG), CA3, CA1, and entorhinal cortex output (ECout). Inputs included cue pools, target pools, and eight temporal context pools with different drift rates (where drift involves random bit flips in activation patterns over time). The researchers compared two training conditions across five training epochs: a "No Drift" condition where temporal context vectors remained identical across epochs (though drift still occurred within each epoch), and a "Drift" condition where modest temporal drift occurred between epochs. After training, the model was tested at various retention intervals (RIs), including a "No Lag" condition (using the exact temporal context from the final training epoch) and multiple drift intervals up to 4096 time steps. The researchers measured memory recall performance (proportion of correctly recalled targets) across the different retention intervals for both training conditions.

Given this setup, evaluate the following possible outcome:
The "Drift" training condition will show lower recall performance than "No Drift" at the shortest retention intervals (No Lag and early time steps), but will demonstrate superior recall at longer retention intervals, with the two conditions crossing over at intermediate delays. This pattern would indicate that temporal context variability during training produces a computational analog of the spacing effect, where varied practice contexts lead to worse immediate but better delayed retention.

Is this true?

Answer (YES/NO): NO